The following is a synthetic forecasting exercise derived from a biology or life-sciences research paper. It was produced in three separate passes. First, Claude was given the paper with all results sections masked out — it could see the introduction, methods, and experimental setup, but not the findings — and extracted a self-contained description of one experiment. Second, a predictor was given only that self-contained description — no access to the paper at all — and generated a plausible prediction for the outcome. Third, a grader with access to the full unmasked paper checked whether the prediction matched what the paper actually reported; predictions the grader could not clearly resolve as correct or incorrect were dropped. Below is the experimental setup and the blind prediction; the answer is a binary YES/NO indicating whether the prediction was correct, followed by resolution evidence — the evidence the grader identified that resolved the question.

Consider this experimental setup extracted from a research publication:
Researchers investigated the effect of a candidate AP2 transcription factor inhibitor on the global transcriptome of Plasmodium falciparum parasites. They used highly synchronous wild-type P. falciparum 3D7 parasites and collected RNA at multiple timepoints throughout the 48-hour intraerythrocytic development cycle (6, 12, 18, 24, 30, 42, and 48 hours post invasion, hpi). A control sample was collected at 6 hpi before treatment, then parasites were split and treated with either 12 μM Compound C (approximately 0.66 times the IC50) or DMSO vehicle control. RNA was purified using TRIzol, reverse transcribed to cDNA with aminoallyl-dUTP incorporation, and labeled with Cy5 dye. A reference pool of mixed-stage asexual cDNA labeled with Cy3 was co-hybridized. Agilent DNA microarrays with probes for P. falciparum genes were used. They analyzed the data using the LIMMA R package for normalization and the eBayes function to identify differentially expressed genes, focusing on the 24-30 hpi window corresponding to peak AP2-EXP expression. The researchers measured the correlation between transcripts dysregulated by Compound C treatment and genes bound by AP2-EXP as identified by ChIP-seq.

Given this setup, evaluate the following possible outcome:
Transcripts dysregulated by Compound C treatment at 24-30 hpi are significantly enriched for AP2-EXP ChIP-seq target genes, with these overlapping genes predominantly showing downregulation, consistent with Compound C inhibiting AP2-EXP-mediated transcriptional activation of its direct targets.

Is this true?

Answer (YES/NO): YES